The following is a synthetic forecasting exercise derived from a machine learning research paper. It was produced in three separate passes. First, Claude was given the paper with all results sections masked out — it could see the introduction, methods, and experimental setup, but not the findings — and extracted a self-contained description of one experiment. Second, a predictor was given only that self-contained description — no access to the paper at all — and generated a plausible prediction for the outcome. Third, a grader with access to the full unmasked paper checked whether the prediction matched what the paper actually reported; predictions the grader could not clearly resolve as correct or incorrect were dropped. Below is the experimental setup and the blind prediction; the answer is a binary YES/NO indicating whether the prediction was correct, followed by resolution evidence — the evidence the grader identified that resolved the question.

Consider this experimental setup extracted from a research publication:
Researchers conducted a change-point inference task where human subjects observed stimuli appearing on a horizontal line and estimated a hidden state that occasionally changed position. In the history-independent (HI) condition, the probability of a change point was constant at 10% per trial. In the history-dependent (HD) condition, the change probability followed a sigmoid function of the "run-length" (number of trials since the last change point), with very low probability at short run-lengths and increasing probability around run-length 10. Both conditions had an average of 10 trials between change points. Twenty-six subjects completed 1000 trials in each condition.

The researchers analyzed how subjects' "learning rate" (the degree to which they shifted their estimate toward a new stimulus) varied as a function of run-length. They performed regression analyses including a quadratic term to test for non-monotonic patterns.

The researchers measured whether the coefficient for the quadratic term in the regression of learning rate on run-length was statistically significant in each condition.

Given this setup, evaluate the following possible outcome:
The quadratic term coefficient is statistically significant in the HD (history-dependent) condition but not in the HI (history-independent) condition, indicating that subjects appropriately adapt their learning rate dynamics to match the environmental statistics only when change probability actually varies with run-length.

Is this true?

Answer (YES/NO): YES